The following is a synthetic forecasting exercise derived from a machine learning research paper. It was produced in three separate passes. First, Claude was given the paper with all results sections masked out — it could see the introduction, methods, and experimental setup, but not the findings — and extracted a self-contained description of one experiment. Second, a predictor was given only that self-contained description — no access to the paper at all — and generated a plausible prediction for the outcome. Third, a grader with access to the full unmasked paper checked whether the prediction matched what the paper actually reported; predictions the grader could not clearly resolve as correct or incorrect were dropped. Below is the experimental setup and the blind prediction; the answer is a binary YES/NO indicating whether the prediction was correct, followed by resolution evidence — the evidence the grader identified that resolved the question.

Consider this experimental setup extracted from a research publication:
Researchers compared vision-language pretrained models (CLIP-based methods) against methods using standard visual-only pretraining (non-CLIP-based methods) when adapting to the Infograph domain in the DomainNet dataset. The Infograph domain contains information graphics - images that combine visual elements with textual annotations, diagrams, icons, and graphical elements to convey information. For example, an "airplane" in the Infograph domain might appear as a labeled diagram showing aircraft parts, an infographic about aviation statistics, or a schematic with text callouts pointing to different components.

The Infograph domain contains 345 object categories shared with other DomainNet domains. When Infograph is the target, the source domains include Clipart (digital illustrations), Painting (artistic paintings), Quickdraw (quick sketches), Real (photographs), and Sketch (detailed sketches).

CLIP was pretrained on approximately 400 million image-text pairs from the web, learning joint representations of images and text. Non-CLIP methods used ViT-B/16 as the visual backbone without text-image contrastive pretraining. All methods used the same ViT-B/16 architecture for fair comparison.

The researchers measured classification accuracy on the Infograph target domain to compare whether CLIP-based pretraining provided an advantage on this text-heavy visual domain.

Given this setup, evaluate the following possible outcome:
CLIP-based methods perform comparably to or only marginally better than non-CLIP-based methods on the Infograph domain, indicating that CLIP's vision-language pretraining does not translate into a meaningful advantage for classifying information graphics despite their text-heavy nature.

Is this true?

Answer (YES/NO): NO